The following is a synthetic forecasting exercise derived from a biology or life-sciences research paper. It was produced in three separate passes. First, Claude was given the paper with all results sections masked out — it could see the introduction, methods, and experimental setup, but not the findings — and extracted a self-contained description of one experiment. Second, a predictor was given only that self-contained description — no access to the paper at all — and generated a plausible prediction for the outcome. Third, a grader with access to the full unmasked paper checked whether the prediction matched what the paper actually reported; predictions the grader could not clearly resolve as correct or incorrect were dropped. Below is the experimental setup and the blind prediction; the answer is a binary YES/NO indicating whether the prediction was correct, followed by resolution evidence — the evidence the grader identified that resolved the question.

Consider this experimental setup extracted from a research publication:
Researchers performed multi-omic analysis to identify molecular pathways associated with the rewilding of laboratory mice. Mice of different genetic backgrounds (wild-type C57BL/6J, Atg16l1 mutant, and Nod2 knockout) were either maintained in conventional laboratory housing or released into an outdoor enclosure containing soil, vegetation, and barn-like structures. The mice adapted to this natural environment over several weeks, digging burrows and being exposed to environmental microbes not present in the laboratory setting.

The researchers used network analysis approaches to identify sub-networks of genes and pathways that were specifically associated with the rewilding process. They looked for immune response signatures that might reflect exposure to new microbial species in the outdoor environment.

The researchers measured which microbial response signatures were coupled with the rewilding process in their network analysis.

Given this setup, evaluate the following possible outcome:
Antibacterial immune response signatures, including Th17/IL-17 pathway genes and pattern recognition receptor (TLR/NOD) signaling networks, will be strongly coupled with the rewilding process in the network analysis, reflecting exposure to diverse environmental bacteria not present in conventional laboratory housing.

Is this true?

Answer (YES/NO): NO